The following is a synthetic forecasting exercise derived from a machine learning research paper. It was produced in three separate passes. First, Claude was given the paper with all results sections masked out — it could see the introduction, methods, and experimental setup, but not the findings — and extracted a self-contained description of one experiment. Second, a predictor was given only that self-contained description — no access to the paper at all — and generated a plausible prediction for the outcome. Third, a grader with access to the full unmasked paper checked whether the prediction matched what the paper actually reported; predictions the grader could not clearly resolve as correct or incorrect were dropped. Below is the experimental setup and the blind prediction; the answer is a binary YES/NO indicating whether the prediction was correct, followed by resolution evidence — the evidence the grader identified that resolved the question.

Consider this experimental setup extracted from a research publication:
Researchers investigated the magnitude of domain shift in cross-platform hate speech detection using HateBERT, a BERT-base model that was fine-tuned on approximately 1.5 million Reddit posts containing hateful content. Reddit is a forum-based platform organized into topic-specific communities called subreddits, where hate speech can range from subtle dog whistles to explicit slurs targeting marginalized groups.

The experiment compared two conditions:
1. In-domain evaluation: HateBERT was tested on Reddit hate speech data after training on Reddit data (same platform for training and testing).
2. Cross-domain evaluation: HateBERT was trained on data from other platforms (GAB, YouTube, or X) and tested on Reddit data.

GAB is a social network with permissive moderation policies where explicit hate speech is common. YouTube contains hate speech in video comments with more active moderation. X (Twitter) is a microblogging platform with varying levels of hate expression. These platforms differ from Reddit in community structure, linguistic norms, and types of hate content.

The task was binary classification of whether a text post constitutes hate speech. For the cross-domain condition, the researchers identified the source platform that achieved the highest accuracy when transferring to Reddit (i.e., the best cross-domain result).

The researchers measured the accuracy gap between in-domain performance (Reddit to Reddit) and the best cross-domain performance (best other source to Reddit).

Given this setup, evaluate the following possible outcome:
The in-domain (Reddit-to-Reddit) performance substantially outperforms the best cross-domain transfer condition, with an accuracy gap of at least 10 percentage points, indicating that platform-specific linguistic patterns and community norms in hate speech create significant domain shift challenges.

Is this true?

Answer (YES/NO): YES